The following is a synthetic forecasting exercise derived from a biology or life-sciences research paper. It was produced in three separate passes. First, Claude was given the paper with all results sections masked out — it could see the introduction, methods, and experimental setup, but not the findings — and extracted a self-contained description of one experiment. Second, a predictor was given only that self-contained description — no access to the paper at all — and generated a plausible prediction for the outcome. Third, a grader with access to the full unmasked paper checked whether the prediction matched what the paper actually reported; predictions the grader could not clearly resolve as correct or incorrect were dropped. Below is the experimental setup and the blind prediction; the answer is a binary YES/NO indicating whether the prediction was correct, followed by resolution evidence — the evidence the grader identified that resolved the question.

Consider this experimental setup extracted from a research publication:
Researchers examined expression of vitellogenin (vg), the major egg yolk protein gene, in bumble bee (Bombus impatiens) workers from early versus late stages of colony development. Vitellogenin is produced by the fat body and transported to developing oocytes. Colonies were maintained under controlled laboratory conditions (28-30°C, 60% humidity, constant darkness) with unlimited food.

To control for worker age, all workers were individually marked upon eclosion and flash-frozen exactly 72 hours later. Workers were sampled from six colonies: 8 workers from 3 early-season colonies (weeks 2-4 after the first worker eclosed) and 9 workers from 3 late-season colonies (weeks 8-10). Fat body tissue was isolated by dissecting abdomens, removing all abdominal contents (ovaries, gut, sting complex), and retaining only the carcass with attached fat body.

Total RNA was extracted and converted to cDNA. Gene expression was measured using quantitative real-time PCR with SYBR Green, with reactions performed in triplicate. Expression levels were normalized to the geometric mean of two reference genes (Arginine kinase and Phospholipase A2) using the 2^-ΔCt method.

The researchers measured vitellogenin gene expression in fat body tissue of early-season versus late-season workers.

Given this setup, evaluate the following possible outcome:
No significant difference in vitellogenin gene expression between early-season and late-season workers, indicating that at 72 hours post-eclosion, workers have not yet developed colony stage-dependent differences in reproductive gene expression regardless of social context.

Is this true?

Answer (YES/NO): YES